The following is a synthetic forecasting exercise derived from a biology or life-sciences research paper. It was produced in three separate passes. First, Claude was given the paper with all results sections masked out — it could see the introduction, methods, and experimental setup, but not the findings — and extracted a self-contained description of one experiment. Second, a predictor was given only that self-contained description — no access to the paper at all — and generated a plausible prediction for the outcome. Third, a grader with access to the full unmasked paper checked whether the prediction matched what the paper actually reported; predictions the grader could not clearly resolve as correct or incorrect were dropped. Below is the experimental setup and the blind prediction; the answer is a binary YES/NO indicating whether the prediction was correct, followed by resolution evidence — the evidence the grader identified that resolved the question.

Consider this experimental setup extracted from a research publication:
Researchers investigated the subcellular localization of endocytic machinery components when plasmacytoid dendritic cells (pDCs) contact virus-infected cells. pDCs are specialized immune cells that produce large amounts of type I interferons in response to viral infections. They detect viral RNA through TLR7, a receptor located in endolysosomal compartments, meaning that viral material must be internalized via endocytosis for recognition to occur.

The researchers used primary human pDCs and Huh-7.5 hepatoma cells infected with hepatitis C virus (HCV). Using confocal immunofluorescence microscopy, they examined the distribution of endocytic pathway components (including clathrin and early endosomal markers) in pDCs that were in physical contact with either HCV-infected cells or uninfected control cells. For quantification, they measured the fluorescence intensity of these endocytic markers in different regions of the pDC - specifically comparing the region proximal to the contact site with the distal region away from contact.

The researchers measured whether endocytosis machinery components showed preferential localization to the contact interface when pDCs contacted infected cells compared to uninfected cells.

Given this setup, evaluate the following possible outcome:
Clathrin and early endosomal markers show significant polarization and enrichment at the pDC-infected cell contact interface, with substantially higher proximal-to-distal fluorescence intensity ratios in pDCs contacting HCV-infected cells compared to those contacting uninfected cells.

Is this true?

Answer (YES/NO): YES